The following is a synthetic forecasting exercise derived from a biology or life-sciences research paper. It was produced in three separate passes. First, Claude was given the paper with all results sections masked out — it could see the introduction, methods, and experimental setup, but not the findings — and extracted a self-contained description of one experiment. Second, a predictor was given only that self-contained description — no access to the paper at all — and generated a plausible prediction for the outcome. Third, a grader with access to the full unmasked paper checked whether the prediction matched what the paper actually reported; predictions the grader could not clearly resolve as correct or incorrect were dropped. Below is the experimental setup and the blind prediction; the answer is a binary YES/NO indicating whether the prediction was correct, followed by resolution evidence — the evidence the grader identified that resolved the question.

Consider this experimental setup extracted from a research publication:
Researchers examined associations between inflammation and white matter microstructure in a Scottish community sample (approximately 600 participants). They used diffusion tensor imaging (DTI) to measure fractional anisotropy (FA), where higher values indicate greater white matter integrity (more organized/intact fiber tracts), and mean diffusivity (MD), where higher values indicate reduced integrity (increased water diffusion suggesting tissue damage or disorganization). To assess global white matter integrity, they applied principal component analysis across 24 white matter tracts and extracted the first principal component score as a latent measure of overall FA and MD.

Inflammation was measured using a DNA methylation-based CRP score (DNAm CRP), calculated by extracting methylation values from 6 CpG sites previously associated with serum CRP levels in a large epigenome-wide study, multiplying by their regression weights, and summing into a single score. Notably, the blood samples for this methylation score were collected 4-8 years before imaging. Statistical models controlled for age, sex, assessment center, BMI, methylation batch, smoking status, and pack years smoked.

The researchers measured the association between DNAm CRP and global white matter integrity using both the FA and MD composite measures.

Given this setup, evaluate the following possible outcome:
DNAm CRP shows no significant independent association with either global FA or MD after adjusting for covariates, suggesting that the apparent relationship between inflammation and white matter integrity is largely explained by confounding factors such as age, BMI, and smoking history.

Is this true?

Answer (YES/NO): NO